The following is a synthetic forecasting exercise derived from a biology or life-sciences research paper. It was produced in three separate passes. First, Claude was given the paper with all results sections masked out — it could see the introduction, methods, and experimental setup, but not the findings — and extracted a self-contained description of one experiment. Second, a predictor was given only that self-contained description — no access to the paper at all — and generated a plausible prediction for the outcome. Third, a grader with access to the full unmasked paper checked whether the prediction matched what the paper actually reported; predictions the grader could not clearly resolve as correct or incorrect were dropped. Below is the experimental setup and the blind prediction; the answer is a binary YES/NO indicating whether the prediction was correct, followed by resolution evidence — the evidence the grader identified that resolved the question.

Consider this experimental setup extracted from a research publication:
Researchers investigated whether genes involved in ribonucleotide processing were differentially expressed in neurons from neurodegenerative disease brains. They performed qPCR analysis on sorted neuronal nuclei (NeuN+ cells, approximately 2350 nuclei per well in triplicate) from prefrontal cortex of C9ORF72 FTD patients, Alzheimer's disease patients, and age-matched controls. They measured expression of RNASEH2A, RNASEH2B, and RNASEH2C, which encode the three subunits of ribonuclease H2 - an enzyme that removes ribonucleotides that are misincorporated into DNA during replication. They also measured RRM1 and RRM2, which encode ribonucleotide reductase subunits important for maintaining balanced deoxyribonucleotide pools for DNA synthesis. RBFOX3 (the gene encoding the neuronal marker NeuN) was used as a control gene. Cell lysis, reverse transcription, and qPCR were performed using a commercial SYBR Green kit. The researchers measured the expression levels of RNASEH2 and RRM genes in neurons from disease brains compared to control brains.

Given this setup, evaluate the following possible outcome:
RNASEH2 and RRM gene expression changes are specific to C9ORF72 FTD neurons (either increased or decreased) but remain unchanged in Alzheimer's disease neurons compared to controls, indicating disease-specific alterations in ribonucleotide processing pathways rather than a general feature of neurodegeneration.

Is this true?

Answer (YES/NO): NO